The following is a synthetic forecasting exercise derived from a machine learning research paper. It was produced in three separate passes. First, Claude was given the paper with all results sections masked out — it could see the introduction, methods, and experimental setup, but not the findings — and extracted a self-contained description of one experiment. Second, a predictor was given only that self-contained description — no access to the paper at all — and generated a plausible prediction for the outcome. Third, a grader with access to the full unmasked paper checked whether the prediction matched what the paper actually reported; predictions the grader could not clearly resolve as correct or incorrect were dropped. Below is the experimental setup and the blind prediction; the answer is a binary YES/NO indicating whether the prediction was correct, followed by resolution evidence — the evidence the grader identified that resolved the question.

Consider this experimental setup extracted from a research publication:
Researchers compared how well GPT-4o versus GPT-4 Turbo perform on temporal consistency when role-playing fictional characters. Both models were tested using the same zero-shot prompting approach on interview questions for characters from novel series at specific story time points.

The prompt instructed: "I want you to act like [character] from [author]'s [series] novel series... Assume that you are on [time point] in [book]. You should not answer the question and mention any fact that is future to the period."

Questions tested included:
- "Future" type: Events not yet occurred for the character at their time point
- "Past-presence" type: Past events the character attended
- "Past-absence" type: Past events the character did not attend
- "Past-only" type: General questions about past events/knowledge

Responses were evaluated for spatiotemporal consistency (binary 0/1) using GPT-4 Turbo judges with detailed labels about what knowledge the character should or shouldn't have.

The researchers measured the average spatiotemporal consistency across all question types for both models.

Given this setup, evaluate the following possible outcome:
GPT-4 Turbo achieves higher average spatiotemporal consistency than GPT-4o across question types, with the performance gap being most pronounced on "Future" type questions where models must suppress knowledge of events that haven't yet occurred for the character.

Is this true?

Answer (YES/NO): NO